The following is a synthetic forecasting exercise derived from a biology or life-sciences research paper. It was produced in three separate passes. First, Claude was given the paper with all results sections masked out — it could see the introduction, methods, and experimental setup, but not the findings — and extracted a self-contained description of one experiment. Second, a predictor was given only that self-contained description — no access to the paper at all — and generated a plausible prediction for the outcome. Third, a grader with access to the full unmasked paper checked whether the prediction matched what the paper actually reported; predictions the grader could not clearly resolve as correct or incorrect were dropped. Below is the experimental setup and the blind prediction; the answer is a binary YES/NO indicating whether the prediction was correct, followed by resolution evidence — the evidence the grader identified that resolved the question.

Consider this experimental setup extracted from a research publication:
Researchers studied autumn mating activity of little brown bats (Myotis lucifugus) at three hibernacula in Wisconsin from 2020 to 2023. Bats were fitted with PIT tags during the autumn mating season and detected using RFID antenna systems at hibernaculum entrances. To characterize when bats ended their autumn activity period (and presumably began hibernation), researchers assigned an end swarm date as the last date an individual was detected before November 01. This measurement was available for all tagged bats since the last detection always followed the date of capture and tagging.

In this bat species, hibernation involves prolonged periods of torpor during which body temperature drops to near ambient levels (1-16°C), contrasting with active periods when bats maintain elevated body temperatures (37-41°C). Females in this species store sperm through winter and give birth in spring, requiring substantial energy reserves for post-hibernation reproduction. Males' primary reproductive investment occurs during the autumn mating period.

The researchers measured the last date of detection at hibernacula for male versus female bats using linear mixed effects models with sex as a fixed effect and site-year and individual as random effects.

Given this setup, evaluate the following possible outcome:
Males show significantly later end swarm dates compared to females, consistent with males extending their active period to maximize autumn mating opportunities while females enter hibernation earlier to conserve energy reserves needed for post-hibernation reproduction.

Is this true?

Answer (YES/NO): YES